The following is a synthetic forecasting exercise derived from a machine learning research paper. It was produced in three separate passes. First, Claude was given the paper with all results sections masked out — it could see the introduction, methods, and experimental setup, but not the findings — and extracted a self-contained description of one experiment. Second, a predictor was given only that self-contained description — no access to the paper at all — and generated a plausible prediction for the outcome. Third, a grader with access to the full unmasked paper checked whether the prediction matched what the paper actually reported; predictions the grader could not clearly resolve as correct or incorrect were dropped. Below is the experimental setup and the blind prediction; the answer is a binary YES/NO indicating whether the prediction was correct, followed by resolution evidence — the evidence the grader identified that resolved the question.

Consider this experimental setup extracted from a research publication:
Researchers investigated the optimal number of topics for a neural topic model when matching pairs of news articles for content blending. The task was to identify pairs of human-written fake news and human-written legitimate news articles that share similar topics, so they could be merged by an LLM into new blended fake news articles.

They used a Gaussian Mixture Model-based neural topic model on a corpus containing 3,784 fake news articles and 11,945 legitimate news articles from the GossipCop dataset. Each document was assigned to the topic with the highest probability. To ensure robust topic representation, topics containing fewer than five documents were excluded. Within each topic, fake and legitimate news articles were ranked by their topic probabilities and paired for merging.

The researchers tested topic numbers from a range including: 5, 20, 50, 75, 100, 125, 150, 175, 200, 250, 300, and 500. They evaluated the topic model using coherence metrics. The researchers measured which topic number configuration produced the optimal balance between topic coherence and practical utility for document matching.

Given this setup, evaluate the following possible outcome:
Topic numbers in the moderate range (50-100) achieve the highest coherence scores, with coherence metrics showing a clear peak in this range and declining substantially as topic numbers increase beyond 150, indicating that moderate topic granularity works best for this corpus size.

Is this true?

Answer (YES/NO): NO